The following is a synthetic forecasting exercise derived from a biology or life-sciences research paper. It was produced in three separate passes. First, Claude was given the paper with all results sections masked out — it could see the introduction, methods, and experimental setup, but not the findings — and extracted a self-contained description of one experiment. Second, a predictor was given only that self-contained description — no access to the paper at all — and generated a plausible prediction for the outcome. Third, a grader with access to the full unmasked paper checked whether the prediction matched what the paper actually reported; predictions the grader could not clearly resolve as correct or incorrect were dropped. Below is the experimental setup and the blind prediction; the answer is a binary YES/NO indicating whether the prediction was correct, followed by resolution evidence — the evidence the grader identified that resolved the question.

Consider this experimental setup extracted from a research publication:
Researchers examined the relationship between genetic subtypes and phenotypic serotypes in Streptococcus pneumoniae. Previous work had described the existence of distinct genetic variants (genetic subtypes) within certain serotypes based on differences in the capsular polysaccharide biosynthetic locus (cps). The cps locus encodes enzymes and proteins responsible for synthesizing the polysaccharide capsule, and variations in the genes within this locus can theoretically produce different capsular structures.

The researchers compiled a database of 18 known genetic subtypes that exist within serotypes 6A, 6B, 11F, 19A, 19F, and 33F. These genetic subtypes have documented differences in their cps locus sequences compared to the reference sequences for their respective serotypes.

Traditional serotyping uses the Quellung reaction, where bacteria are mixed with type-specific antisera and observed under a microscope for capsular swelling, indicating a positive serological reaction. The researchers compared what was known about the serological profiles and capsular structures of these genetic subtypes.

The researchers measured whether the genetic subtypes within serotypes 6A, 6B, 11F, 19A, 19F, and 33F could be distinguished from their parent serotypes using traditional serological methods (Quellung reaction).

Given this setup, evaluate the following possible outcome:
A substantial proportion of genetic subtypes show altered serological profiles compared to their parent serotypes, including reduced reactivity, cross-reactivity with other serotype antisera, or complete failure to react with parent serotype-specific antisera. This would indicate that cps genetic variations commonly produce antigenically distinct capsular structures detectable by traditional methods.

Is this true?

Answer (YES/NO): NO